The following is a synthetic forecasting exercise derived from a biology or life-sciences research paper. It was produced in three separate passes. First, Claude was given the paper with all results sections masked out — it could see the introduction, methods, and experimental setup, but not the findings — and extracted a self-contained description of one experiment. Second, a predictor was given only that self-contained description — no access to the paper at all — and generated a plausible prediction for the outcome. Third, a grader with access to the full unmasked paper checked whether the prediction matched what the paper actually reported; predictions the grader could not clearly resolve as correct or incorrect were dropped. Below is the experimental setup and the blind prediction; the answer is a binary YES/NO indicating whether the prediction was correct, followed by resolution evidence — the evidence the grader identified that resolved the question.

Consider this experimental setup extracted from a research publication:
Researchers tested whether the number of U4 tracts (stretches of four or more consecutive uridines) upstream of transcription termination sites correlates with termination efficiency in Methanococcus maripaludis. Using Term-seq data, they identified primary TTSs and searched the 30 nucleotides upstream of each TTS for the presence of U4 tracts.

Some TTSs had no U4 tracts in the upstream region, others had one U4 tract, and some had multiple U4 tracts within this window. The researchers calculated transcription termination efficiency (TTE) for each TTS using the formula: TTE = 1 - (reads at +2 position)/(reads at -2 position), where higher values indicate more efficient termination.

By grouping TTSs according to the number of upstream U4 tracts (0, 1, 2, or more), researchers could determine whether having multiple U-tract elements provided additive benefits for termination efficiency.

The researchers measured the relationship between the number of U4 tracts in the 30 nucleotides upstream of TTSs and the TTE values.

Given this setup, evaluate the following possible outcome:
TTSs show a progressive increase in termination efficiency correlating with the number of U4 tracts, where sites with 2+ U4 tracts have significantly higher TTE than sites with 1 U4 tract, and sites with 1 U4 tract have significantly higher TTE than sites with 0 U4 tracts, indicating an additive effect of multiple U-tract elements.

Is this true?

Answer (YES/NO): YES